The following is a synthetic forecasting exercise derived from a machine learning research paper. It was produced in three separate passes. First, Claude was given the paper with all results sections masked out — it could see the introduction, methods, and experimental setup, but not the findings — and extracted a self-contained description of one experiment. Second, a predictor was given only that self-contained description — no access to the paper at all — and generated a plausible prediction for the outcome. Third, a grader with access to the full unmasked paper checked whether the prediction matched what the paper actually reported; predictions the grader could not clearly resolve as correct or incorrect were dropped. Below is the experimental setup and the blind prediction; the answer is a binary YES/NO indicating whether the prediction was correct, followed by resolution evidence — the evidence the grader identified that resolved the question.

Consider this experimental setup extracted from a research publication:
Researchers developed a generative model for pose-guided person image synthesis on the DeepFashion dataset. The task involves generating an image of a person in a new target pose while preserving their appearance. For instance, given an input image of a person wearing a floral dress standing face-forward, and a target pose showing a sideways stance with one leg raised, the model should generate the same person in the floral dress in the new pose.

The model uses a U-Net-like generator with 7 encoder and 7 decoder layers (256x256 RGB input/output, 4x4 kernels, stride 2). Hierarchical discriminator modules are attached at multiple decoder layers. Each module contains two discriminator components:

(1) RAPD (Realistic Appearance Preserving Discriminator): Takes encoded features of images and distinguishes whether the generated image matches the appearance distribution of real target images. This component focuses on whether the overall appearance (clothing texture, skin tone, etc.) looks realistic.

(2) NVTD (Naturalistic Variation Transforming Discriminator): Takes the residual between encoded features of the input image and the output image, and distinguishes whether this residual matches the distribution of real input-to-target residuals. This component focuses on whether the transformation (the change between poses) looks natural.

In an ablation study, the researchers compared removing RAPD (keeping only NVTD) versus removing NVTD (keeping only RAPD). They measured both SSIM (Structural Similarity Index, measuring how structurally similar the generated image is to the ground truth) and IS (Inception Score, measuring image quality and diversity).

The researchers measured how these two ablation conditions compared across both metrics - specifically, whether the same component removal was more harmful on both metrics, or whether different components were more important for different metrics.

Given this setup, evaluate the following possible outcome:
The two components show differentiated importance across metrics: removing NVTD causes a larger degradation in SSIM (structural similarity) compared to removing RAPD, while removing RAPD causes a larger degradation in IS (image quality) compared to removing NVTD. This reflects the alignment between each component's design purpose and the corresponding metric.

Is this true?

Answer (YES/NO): NO